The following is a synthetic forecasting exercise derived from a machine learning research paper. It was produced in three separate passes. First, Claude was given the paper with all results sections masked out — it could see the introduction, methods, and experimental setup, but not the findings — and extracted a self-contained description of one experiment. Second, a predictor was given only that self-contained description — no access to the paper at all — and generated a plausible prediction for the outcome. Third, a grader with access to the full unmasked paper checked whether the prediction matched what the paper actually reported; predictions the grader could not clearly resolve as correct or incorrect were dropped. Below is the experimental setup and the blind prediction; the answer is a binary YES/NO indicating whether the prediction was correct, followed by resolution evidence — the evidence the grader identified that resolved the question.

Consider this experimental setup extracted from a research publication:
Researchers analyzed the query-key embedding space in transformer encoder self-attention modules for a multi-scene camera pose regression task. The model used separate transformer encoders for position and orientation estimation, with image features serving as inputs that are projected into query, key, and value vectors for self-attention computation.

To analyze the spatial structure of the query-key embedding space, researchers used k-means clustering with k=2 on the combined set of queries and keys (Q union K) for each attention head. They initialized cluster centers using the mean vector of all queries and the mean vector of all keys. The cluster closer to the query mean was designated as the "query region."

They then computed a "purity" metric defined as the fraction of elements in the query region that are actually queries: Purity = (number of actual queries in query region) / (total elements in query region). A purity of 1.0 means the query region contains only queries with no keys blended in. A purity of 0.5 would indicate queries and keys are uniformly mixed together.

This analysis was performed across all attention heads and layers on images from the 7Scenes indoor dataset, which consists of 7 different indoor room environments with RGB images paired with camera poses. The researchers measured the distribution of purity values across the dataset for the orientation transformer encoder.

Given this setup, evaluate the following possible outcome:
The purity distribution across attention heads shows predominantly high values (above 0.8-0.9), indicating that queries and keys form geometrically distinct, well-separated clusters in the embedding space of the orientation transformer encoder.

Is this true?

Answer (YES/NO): YES